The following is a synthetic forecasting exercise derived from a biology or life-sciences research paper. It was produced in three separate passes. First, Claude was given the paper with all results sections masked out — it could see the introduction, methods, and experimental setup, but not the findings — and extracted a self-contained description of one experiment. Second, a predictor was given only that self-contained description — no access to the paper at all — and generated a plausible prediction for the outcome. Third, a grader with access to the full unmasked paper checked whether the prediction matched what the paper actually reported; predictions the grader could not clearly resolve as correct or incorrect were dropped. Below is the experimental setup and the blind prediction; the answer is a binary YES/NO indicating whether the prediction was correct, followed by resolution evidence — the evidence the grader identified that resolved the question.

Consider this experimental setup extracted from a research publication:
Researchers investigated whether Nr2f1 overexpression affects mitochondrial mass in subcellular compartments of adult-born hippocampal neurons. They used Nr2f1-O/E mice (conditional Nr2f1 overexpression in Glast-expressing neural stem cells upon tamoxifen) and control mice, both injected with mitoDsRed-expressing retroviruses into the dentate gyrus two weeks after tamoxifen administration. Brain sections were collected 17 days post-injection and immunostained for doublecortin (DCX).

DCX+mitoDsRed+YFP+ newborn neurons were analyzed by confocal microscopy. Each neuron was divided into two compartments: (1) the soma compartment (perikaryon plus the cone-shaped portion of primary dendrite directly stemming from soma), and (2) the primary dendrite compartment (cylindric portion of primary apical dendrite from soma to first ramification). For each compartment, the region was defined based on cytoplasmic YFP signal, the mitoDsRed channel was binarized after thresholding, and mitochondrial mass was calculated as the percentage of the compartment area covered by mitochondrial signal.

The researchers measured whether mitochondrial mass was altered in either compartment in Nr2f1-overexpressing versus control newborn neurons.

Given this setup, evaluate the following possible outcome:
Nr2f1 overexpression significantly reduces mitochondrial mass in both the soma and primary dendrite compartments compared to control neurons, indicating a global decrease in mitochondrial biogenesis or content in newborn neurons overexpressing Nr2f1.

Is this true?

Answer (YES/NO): NO